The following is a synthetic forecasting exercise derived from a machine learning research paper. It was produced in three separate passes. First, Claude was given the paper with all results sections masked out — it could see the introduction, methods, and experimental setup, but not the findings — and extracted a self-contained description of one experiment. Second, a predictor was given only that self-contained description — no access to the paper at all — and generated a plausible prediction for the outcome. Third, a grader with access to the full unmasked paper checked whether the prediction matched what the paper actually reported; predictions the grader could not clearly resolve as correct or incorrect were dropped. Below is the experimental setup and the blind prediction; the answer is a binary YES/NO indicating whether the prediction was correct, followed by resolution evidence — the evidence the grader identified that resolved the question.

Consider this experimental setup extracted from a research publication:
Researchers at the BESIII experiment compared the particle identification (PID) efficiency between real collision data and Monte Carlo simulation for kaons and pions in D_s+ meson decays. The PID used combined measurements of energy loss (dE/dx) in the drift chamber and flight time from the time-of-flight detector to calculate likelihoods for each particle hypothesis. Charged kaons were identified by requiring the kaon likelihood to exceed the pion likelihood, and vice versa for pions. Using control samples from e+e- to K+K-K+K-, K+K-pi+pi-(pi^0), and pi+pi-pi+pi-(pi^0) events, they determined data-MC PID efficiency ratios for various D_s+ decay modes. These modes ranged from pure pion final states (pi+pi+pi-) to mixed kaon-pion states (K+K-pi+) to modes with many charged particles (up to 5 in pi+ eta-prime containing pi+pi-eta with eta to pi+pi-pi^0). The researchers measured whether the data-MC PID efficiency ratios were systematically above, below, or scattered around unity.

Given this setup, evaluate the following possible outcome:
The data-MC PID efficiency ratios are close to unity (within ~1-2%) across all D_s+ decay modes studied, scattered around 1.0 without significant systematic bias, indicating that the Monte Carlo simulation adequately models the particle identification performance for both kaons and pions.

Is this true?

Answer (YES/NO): NO